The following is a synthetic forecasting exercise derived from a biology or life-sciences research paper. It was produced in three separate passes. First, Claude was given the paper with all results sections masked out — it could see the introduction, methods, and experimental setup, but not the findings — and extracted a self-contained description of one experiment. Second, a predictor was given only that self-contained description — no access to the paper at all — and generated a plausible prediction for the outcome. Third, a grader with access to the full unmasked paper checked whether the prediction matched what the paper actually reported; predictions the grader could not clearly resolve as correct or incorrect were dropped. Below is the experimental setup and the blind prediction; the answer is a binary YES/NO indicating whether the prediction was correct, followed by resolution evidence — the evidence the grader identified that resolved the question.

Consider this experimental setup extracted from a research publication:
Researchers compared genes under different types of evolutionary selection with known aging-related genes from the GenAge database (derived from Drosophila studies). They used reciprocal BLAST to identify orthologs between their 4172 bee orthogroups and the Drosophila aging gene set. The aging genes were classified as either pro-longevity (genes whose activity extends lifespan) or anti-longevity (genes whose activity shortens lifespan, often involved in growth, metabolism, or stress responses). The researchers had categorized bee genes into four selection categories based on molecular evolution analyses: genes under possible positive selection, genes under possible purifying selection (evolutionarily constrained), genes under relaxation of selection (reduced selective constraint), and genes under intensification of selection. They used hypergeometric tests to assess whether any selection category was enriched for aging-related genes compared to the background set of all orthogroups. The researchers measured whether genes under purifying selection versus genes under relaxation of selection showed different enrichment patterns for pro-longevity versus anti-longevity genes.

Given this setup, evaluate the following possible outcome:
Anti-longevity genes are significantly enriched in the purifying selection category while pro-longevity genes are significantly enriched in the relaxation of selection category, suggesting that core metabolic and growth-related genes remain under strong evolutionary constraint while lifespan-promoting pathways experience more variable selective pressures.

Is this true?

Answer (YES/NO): NO